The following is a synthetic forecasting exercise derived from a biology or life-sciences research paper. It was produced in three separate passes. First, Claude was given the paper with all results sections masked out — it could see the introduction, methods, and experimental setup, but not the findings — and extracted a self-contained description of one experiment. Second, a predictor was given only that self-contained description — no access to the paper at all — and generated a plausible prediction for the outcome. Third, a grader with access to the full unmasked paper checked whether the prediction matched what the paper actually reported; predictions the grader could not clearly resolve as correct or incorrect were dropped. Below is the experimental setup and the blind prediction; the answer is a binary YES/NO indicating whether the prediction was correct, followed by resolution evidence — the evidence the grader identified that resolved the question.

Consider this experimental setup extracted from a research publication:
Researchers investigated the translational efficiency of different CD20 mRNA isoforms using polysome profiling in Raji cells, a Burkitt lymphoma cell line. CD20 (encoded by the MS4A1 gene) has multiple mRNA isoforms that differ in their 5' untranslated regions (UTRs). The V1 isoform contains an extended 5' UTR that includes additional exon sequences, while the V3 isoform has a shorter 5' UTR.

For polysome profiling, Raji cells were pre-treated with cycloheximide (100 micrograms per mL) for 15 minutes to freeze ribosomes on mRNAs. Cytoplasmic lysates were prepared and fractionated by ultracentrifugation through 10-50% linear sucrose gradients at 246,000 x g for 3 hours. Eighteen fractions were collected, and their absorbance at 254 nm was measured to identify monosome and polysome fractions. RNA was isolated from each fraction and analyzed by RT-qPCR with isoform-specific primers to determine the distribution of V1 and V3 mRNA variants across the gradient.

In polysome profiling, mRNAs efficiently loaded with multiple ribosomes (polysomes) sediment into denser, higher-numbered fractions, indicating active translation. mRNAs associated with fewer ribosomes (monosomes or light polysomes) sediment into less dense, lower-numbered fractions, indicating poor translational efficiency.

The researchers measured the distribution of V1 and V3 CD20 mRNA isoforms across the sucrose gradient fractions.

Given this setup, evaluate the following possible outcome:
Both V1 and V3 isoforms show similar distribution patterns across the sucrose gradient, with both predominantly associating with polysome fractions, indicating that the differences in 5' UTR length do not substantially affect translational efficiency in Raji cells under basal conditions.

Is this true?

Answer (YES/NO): NO